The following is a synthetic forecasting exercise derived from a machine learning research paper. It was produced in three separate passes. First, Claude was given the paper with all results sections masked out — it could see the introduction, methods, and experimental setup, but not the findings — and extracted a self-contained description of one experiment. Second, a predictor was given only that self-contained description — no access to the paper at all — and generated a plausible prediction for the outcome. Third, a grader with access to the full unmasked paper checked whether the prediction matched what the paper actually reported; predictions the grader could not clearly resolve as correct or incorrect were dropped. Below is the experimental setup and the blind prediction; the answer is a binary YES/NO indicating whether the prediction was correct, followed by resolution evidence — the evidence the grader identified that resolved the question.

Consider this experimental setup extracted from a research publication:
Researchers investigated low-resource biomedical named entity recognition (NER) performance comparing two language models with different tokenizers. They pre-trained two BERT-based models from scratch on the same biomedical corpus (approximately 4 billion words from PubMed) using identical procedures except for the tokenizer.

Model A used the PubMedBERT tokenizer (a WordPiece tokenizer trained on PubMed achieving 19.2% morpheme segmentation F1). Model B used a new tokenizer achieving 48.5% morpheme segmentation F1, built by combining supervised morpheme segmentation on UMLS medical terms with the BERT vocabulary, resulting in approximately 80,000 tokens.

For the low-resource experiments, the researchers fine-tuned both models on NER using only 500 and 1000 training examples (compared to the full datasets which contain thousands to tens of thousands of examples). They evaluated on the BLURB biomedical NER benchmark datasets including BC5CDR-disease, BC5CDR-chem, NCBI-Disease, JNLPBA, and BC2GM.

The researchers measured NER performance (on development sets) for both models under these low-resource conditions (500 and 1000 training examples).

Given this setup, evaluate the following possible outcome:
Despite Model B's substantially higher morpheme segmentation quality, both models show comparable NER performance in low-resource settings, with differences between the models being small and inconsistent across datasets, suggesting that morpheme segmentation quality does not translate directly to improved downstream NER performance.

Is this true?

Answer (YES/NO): YES